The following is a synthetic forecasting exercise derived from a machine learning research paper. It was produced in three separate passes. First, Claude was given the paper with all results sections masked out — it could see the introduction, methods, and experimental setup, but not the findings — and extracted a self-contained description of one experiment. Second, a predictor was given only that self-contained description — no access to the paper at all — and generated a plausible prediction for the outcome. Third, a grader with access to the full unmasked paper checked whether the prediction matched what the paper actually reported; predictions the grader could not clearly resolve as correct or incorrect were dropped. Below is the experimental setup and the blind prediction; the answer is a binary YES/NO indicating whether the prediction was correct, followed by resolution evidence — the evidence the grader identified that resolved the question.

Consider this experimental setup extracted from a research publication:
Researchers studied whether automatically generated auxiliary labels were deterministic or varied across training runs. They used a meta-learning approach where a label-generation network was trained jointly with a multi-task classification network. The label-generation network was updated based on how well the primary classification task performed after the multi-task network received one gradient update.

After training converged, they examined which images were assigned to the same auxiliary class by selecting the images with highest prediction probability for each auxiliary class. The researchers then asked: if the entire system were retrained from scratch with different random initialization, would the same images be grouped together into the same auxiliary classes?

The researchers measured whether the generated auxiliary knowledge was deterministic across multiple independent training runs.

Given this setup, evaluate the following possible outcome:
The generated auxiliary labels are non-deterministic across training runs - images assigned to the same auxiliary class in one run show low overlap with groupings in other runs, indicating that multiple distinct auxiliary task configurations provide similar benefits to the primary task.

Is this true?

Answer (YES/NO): YES